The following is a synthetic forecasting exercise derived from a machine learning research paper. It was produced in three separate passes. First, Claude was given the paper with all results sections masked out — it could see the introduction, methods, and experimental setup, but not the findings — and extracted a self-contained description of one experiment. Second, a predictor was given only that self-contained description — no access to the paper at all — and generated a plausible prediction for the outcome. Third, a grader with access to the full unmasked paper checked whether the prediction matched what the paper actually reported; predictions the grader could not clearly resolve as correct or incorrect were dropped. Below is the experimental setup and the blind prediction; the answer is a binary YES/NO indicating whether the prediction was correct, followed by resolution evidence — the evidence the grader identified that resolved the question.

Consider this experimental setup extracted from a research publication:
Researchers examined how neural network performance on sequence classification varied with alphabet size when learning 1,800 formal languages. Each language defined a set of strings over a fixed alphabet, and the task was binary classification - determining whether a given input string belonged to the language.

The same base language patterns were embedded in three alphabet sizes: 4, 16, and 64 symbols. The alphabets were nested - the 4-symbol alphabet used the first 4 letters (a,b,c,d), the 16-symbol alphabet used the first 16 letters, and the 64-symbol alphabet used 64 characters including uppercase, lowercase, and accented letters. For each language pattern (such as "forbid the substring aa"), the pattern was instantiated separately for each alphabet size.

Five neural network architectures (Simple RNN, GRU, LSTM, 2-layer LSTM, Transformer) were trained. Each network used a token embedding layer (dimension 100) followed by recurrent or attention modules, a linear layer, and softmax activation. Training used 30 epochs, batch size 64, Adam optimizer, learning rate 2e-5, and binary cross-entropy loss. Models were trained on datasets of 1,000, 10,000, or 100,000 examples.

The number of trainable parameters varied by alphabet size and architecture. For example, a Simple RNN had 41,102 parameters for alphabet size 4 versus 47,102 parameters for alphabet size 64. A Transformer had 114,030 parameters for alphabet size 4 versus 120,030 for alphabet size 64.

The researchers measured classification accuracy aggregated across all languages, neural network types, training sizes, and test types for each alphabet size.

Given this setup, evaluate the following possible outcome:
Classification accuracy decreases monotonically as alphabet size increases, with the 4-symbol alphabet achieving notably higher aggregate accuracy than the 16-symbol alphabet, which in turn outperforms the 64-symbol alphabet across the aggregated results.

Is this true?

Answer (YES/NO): NO